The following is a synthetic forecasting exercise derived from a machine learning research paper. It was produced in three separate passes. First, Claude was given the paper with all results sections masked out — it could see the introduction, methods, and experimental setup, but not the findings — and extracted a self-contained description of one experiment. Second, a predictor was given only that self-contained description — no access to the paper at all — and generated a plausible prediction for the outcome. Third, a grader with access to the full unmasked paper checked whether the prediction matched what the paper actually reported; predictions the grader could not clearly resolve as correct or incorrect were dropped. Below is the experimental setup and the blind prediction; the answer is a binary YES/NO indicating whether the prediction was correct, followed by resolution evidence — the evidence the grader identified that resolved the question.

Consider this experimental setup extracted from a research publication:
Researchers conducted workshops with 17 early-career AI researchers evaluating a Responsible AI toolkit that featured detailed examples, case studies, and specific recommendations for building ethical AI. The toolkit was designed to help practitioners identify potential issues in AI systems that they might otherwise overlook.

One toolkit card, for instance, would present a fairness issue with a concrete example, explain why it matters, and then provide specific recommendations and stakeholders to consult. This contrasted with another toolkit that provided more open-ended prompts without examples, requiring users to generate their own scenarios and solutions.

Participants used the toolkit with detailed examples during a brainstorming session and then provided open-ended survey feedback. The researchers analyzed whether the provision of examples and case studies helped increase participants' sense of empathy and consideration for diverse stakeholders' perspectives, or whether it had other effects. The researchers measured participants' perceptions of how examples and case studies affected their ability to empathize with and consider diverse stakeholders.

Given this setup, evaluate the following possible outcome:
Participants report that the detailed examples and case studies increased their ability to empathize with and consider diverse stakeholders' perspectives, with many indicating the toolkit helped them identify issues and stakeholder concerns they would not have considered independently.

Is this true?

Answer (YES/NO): NO